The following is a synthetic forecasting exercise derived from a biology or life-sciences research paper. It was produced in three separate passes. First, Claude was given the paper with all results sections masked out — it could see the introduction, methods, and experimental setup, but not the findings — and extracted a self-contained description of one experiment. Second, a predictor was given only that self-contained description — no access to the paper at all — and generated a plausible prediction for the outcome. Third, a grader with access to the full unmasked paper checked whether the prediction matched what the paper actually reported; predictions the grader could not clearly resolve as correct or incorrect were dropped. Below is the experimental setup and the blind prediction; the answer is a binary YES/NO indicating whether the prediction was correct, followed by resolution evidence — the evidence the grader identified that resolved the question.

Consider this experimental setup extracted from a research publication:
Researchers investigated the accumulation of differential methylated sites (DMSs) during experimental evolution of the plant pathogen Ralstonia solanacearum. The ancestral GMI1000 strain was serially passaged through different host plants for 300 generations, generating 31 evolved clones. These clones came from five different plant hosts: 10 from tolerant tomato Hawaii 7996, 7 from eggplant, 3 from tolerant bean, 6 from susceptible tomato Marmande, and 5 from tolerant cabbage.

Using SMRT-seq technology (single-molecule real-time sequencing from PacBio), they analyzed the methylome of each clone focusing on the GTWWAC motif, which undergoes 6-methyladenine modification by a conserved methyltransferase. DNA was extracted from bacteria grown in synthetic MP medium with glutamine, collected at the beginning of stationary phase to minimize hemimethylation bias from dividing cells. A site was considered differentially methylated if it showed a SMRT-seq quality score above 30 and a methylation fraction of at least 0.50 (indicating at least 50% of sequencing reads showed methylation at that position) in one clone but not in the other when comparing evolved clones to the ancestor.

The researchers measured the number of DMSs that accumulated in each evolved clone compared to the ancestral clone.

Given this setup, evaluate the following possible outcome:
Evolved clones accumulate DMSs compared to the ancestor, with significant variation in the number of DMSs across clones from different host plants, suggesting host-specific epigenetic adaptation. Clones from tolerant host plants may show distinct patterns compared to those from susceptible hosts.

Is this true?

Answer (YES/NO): NO